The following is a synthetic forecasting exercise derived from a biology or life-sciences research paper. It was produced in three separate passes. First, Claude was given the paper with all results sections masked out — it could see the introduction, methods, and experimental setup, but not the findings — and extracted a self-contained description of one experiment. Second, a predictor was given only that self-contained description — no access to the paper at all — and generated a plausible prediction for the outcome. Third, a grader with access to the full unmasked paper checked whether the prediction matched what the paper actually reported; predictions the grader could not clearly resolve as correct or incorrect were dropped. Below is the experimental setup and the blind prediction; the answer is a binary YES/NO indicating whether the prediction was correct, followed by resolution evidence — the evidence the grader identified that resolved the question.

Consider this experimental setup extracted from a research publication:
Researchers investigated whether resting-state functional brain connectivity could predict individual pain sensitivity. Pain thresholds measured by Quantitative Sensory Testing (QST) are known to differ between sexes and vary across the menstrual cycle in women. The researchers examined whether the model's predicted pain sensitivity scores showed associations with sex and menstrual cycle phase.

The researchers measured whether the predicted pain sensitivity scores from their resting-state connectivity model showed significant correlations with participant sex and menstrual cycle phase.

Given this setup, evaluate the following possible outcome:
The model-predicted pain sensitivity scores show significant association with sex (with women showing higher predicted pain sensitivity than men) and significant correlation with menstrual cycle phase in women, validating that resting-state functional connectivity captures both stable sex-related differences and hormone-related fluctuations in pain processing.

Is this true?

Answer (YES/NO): NO